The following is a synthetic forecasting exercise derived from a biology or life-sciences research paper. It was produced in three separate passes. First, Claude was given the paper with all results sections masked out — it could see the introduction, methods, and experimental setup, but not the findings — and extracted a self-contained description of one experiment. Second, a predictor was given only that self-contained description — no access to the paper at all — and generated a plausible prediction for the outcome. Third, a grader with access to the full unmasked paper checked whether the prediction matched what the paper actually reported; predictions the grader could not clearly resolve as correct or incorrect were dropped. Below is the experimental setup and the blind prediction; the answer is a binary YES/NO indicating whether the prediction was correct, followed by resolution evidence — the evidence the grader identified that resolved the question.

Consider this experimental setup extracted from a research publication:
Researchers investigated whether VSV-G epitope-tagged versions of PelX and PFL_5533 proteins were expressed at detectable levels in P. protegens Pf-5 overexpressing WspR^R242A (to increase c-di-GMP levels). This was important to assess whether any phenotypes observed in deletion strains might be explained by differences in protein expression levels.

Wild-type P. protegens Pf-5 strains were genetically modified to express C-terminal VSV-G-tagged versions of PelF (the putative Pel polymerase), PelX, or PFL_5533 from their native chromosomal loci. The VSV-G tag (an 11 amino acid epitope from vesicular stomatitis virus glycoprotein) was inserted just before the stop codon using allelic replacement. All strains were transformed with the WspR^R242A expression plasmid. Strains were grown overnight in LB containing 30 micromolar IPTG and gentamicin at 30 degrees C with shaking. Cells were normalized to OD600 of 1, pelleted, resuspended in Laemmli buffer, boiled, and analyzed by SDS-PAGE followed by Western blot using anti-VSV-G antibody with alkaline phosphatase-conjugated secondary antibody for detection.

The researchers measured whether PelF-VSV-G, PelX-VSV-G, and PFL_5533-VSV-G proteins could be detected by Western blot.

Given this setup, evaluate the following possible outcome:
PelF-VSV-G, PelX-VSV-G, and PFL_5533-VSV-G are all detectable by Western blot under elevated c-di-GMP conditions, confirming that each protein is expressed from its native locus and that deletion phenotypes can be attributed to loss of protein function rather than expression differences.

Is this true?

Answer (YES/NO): YES